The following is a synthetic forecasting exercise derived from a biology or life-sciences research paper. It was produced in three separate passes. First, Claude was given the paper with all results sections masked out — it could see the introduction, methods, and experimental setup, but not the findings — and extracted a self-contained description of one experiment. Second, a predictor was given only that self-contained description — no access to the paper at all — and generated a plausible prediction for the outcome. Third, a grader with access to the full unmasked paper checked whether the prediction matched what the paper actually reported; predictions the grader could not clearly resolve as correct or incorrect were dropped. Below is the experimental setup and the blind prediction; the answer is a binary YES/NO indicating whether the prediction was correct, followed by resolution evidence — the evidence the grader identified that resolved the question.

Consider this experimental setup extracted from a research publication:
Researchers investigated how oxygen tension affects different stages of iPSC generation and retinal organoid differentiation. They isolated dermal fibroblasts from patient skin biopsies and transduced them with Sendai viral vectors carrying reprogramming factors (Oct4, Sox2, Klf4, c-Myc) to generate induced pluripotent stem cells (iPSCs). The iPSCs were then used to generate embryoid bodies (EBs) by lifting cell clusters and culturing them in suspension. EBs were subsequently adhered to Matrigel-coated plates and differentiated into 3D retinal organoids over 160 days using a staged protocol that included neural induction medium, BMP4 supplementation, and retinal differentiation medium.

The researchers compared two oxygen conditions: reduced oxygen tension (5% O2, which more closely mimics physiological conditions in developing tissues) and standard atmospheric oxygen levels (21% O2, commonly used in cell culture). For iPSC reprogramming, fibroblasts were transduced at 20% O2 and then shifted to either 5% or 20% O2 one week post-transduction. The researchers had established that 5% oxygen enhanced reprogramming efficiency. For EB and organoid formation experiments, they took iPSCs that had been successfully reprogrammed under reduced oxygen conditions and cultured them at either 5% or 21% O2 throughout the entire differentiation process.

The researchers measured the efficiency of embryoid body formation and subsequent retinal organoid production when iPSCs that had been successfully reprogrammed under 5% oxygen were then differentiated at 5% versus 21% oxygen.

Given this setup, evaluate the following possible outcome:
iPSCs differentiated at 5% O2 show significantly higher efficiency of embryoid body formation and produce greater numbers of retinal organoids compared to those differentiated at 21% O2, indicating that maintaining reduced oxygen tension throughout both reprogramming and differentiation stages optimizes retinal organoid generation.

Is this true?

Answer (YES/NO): NO